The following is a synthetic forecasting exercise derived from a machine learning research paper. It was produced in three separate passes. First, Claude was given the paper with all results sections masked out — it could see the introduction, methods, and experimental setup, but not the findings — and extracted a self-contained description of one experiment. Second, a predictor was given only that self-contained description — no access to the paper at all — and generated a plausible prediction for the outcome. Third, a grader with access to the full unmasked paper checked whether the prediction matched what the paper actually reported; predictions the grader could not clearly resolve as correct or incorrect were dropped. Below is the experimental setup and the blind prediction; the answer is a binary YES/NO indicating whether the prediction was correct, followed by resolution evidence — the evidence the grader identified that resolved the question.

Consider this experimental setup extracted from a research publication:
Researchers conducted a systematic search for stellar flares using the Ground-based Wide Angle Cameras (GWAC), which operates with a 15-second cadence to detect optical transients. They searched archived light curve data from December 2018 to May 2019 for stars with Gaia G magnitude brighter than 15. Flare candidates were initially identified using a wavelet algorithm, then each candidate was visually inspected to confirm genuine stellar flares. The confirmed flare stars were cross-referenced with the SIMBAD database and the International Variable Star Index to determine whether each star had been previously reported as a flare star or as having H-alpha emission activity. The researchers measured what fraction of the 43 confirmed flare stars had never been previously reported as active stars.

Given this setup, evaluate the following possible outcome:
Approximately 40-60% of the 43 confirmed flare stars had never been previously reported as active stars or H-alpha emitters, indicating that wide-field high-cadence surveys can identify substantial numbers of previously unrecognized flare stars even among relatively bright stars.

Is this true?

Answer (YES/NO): YES